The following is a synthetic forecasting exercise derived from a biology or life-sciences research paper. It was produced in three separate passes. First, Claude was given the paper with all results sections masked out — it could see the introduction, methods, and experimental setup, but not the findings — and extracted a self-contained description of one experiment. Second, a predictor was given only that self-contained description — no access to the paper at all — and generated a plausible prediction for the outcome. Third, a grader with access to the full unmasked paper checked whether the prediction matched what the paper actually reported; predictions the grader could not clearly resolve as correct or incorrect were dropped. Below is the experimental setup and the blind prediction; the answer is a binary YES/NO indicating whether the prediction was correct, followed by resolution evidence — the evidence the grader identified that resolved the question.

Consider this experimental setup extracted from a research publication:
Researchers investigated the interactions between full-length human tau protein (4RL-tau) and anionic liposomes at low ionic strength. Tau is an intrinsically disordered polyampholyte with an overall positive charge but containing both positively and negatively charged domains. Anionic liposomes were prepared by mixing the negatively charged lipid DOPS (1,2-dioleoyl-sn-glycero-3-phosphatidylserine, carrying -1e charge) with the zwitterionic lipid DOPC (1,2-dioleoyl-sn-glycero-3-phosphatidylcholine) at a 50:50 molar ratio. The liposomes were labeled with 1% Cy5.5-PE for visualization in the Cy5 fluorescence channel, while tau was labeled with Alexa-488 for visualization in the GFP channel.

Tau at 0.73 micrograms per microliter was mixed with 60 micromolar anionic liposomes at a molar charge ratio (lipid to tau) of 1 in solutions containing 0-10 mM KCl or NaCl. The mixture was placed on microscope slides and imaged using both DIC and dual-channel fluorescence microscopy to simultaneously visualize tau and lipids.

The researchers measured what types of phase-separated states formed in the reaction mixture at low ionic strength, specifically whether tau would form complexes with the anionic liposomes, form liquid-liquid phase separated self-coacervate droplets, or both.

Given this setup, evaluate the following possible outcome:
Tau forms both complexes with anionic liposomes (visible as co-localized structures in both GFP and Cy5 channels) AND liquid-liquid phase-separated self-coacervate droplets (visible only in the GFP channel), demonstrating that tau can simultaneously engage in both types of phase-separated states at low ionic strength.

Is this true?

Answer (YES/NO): YES